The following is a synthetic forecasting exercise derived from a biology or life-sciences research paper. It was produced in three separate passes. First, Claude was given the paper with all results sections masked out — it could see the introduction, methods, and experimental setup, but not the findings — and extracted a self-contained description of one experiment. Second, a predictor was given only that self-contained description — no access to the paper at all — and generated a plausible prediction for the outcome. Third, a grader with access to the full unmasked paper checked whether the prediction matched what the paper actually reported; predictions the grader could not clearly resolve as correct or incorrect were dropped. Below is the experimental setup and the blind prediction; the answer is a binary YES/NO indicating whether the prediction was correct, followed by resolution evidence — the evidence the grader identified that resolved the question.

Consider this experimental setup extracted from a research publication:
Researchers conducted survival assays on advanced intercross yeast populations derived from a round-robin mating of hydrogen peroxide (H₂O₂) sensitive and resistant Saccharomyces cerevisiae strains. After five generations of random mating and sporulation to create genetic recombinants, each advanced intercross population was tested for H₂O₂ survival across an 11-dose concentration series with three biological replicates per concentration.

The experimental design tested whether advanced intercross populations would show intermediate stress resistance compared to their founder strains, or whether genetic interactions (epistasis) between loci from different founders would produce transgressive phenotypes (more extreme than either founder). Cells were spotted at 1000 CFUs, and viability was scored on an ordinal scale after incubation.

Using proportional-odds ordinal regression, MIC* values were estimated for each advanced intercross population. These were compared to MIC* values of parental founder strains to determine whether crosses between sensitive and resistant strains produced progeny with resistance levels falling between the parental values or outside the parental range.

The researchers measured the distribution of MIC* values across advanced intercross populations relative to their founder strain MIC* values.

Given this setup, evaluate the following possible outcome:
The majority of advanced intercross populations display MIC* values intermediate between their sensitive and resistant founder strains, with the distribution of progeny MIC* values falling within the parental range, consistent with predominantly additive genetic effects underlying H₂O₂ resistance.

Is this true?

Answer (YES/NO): YES